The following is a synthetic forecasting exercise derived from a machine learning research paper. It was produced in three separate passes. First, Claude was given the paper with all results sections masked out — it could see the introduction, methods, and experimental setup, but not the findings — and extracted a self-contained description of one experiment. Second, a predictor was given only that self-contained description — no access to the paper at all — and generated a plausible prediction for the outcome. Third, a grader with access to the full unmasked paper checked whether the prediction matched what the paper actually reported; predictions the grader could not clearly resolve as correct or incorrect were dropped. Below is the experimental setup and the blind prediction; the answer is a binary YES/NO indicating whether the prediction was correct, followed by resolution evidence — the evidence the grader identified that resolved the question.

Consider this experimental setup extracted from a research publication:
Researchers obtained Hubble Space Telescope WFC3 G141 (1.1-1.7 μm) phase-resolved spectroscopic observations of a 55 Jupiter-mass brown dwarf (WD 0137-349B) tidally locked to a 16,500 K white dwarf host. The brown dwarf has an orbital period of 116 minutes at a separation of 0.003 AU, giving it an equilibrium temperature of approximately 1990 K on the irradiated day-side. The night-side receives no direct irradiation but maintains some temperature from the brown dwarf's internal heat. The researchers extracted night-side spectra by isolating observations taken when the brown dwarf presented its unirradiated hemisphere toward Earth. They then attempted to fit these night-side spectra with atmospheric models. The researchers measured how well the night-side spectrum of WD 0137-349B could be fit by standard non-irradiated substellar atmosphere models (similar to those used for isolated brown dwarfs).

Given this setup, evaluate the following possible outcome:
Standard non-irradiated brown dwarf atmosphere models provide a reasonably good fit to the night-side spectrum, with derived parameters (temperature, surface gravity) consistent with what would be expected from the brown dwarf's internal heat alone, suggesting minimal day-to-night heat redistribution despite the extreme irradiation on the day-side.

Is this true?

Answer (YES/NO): YES